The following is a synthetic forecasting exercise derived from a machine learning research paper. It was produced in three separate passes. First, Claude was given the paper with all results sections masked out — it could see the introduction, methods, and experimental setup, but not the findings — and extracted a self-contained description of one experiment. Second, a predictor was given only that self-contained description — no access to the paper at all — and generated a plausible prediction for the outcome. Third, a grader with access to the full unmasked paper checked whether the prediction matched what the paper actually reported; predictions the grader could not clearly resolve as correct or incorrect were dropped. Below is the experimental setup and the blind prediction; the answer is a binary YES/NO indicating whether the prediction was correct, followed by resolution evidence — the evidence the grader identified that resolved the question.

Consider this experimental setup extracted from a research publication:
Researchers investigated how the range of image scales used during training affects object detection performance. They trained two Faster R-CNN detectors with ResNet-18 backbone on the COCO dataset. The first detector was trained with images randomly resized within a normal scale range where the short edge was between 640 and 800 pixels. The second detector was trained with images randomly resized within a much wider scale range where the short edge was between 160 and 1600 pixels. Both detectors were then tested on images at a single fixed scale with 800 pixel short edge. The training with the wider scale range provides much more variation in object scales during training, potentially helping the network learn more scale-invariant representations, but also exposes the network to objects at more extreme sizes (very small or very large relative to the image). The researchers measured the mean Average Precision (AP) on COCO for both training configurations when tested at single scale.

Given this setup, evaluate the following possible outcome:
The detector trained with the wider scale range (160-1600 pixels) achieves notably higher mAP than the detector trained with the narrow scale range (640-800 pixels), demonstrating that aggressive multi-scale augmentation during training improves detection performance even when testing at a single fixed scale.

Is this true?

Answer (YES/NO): NO